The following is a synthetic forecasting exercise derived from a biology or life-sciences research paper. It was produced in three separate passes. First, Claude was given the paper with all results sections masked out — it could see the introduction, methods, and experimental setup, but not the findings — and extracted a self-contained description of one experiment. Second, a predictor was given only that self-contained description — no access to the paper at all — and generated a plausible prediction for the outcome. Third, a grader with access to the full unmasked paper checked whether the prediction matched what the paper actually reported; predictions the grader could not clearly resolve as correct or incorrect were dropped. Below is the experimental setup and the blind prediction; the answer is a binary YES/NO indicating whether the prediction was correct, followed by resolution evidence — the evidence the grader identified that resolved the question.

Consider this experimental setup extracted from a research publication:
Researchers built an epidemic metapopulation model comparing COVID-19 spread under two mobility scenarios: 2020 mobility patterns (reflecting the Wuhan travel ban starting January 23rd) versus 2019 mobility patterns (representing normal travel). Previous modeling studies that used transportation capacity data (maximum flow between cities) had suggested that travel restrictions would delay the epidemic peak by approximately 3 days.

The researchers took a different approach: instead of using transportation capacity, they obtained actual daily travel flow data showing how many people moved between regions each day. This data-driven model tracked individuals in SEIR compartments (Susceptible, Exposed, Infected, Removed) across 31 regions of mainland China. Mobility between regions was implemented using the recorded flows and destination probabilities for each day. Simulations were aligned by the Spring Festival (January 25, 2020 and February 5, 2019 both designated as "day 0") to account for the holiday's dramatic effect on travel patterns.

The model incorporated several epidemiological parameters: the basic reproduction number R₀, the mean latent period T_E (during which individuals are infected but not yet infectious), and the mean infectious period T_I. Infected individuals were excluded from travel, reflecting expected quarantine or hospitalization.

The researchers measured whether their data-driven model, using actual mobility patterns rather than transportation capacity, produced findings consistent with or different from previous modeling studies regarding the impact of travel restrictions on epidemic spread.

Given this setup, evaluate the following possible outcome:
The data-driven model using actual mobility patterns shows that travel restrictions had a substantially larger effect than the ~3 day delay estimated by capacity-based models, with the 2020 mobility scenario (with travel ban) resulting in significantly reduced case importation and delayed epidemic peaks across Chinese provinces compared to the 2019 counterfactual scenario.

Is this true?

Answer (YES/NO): NO